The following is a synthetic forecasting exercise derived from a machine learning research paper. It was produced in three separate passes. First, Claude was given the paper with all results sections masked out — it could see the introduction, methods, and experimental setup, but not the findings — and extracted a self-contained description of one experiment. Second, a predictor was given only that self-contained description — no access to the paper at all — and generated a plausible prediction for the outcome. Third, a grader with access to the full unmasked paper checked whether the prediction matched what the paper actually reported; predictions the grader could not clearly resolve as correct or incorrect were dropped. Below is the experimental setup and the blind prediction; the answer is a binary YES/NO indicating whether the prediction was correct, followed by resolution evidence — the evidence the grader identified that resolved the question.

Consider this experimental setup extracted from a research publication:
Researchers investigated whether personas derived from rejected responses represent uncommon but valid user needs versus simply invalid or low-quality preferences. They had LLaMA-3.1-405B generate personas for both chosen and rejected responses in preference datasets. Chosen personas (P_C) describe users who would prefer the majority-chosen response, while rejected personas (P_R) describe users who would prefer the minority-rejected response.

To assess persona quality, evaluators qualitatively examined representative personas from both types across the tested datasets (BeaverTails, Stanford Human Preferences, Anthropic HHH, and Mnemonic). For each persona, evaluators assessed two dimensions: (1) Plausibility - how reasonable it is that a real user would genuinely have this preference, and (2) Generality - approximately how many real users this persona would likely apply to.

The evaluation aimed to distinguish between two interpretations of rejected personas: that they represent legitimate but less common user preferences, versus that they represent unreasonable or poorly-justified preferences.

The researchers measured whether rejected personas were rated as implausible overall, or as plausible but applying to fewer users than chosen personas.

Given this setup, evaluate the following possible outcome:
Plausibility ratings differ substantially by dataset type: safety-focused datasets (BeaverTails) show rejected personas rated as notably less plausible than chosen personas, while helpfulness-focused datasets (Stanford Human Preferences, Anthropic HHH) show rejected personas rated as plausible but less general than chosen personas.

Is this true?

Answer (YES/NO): NO